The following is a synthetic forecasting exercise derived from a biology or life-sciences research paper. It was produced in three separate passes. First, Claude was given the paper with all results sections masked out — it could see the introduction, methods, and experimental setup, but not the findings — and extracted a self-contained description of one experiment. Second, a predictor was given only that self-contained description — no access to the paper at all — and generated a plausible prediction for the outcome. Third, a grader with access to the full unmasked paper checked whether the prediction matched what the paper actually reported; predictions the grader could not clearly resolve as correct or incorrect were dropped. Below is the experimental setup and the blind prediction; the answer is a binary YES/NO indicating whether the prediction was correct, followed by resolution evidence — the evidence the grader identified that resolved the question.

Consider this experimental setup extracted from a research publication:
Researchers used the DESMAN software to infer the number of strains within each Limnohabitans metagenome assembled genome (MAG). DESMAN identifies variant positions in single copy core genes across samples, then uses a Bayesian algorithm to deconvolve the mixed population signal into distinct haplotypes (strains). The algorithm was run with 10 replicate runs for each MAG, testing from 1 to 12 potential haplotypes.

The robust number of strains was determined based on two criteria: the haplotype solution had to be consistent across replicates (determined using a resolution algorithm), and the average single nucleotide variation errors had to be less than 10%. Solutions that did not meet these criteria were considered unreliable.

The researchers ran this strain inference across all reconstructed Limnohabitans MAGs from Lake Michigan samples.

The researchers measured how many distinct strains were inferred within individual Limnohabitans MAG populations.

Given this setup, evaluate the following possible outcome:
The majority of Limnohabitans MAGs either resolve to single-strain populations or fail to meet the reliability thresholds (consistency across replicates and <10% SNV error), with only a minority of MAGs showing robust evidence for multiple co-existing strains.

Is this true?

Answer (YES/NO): NO